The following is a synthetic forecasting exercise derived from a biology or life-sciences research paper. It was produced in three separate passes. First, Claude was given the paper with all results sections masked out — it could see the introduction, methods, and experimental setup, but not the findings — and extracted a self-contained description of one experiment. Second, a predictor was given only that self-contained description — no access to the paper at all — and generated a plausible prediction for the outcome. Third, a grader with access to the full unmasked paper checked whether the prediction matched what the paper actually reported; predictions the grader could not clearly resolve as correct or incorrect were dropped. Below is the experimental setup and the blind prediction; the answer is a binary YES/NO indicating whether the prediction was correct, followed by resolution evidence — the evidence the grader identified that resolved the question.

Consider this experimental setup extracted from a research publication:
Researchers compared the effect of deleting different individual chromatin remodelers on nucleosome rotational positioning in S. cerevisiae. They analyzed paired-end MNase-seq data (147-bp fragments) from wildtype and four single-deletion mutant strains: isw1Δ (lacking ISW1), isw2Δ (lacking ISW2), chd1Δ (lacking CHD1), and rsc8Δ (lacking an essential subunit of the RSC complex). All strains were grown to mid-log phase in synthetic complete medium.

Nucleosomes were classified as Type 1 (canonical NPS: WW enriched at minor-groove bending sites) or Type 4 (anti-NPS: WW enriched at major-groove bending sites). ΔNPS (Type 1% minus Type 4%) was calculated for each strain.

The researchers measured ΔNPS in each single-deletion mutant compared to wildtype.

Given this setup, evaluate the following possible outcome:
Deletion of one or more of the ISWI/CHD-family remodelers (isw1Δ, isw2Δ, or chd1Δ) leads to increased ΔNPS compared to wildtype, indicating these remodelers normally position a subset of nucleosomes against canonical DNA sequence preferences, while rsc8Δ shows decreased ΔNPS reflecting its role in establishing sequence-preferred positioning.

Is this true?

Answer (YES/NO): NO